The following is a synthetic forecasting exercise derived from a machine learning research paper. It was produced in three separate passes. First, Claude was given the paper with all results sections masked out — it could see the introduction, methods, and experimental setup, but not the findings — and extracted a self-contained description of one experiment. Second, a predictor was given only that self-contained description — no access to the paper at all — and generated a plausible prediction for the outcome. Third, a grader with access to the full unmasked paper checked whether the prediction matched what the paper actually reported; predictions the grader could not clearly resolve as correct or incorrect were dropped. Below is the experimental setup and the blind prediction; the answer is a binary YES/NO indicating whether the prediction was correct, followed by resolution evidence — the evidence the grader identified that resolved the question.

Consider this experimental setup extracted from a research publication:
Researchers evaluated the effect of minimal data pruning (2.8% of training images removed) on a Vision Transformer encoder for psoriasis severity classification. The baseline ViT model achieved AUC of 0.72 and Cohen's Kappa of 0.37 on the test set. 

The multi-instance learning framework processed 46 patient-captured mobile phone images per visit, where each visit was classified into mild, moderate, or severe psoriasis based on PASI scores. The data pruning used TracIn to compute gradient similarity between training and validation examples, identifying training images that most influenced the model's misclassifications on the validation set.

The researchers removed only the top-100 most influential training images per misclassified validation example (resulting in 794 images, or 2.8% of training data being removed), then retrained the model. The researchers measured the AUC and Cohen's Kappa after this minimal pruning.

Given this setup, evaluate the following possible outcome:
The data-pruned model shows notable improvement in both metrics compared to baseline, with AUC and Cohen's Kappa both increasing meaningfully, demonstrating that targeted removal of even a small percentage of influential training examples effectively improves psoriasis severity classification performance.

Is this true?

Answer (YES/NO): NO